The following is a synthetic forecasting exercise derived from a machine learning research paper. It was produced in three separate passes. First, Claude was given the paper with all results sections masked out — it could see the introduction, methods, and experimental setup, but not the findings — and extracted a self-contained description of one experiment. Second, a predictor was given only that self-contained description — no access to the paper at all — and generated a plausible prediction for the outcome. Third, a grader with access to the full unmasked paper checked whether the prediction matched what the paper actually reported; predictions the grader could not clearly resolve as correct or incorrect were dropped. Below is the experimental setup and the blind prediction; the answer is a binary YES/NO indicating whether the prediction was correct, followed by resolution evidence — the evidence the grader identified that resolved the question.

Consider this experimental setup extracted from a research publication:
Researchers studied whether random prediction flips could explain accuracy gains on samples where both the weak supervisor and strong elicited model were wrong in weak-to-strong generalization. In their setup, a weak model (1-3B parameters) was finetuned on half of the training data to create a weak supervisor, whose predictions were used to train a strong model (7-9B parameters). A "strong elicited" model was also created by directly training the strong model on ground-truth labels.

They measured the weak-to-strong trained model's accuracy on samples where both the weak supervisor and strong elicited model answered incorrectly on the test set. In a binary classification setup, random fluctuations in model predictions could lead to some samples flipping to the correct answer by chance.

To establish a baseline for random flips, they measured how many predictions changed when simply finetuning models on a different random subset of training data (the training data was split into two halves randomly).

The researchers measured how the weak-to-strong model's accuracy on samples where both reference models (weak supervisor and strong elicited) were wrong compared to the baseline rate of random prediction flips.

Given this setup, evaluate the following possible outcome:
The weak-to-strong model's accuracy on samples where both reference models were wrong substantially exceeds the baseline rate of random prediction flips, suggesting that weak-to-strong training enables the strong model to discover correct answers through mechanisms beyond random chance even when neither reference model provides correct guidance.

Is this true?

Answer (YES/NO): NO